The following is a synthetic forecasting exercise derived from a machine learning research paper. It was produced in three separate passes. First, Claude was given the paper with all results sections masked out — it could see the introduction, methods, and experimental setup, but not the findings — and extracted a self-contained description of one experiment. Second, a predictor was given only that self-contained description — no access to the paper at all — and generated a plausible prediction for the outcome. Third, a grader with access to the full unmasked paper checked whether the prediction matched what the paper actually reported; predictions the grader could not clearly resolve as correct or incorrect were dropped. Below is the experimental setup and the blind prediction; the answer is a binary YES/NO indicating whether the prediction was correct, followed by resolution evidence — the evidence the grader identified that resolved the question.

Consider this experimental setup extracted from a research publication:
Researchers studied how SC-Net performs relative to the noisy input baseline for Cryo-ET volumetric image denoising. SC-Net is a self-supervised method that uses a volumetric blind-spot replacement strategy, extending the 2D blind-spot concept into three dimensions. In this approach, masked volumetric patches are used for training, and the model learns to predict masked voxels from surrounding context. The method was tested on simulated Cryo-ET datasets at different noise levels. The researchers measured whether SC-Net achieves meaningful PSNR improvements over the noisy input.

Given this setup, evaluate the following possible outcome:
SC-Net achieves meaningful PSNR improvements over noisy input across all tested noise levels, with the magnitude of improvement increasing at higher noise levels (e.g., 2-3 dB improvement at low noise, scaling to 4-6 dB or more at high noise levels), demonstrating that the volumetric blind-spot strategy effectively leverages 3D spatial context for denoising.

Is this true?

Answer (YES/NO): NO